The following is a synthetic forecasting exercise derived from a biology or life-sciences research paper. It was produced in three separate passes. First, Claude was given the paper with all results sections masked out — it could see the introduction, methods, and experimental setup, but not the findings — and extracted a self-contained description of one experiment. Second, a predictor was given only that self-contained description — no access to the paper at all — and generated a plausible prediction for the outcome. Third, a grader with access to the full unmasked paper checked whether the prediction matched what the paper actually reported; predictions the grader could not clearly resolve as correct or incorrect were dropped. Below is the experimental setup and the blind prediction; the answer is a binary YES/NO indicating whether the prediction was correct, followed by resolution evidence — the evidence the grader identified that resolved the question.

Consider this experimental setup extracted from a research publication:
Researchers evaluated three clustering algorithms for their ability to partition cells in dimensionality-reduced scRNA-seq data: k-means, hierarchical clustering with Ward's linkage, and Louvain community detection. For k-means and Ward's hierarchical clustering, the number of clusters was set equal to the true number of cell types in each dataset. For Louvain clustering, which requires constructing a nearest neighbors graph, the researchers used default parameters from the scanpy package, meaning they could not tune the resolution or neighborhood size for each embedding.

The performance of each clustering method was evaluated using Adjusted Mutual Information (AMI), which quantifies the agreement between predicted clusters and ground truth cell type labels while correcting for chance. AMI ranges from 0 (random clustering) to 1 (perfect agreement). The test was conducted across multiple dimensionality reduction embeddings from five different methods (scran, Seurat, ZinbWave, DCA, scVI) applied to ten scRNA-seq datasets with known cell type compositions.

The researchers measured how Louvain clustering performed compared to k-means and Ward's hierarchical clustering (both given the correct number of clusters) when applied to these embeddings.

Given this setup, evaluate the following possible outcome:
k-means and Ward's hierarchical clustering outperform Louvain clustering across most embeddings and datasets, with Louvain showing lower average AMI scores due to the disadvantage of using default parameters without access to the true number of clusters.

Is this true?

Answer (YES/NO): YES